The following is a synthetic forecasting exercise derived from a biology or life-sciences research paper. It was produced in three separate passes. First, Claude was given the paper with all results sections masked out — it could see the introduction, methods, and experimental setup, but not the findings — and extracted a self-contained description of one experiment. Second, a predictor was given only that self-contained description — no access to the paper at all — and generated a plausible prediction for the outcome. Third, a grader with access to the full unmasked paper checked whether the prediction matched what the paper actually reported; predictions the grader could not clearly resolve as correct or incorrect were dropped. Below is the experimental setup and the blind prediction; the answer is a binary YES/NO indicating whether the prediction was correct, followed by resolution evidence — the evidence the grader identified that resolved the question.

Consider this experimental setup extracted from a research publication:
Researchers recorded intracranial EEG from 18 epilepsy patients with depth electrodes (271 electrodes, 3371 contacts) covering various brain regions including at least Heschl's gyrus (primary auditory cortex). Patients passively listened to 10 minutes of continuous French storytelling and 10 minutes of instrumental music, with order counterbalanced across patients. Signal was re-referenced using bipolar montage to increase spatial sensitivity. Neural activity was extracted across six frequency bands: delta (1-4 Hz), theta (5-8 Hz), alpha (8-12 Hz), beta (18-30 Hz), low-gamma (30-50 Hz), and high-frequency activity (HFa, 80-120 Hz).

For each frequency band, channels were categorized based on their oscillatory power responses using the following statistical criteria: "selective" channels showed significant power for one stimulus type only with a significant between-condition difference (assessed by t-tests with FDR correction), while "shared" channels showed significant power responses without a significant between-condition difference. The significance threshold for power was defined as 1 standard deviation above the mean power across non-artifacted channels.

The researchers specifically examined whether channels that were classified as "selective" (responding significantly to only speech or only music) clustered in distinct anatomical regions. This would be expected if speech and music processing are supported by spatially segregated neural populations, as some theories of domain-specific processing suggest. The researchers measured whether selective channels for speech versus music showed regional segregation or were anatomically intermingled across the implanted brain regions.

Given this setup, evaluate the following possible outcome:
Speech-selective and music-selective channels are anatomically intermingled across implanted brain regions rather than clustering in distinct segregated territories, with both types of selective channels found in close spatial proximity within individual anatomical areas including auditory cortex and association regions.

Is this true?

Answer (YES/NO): YES